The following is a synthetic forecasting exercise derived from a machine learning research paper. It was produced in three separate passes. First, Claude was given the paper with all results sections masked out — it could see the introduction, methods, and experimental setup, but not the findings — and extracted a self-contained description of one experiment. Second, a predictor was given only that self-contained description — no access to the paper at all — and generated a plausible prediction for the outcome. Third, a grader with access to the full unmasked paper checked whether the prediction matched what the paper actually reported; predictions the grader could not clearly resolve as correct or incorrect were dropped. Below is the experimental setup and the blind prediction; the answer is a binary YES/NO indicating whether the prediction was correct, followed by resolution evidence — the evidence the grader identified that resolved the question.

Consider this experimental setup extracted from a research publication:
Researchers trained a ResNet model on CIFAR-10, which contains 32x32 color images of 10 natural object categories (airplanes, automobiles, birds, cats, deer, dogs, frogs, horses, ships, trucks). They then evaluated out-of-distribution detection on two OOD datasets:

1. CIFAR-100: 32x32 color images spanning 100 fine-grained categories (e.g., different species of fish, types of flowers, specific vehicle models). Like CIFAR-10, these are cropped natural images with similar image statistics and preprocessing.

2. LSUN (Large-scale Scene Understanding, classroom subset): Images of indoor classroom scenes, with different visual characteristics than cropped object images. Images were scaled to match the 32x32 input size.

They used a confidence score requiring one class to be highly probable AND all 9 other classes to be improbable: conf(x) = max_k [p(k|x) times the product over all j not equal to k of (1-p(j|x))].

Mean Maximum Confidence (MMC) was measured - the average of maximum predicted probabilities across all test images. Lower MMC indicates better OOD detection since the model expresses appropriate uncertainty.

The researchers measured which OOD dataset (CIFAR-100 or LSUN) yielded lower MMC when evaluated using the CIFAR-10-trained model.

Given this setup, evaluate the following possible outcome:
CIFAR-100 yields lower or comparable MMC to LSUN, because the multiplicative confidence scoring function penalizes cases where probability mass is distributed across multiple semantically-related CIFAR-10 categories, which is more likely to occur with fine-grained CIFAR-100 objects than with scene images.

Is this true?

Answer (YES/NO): NO